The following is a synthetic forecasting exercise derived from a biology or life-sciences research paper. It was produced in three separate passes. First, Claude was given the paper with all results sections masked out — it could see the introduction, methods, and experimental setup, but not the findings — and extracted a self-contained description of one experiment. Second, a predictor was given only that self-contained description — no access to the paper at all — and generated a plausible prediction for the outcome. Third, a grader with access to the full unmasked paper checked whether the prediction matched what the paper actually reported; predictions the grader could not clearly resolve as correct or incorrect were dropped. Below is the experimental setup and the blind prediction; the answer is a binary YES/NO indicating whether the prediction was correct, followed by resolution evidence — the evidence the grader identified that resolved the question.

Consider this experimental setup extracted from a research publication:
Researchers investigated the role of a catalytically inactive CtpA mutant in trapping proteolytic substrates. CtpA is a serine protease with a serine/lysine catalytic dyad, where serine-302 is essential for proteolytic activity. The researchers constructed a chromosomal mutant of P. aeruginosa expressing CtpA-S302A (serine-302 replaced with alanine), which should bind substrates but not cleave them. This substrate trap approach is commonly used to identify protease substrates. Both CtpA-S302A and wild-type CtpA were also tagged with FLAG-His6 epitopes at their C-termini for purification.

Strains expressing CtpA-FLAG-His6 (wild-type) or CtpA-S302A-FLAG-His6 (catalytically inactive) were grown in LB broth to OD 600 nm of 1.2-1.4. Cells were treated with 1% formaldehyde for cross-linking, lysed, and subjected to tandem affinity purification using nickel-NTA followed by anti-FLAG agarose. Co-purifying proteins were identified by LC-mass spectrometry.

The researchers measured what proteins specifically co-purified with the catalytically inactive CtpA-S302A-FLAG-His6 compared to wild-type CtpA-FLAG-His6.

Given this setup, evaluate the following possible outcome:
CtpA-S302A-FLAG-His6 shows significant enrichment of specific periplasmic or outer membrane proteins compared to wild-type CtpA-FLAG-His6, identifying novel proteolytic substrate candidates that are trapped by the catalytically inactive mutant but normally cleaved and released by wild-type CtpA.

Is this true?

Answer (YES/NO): NO